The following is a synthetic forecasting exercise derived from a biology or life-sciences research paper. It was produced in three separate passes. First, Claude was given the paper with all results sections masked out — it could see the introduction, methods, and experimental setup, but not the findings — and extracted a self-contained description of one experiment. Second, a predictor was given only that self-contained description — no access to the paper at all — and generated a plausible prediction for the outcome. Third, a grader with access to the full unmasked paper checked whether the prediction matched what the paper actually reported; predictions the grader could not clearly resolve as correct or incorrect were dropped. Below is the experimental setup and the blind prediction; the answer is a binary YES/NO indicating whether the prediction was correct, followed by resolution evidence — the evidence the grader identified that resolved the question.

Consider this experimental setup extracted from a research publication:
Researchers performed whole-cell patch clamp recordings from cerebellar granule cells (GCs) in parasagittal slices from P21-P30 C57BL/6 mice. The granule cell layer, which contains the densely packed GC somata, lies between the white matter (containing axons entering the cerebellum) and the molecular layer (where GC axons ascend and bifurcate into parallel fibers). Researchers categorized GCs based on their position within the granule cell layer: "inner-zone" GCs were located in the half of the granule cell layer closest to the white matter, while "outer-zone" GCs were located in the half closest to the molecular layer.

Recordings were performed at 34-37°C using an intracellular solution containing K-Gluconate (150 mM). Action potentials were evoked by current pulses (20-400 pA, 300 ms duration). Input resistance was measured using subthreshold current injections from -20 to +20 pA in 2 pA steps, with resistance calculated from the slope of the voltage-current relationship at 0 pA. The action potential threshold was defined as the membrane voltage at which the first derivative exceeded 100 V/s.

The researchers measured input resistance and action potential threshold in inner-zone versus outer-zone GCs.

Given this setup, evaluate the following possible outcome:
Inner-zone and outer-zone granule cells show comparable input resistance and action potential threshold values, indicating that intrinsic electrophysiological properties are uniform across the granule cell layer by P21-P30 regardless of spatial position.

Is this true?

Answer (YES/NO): NO